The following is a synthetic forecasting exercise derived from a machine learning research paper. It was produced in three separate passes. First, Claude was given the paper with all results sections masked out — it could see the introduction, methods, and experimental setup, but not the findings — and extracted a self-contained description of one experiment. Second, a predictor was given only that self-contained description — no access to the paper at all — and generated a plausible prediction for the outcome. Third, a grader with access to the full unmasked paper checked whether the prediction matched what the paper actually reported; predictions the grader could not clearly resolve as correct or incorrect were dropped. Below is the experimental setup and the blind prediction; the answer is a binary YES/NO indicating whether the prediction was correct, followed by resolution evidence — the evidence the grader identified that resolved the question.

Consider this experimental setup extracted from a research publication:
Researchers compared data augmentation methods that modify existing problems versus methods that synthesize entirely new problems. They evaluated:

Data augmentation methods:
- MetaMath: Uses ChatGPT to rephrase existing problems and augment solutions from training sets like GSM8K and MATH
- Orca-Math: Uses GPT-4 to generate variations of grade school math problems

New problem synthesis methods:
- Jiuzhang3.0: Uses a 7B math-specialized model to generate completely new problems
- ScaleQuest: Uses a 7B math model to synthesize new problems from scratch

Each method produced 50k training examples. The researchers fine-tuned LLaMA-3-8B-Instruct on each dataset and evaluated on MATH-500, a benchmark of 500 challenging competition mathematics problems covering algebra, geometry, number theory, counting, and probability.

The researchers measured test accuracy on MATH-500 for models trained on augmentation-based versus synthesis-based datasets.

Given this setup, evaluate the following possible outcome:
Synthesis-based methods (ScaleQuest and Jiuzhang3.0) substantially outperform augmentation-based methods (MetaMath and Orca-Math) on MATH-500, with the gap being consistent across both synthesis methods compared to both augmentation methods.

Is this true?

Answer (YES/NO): NO